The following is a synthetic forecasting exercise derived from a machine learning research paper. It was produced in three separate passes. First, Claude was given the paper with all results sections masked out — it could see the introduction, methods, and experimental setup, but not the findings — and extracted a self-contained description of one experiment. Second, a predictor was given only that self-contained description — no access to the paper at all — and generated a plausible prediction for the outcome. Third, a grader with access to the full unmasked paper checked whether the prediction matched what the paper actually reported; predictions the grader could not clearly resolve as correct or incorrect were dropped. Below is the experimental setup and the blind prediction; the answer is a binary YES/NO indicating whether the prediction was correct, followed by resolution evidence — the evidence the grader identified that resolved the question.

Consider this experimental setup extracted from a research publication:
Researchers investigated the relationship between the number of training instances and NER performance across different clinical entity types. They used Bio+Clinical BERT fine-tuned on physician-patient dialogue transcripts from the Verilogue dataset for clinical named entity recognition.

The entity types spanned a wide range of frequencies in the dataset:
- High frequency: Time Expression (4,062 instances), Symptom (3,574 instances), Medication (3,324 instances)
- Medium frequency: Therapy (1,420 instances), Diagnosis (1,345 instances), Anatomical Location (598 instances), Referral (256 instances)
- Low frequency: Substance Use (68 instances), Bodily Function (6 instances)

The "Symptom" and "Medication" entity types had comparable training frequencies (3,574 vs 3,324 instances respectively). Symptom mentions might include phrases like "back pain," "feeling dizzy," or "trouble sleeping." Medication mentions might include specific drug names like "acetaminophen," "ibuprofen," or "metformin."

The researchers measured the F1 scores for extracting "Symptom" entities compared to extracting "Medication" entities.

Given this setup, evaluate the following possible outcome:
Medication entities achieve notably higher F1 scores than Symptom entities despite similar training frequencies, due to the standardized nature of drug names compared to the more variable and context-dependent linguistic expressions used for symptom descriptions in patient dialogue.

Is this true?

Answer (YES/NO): YES